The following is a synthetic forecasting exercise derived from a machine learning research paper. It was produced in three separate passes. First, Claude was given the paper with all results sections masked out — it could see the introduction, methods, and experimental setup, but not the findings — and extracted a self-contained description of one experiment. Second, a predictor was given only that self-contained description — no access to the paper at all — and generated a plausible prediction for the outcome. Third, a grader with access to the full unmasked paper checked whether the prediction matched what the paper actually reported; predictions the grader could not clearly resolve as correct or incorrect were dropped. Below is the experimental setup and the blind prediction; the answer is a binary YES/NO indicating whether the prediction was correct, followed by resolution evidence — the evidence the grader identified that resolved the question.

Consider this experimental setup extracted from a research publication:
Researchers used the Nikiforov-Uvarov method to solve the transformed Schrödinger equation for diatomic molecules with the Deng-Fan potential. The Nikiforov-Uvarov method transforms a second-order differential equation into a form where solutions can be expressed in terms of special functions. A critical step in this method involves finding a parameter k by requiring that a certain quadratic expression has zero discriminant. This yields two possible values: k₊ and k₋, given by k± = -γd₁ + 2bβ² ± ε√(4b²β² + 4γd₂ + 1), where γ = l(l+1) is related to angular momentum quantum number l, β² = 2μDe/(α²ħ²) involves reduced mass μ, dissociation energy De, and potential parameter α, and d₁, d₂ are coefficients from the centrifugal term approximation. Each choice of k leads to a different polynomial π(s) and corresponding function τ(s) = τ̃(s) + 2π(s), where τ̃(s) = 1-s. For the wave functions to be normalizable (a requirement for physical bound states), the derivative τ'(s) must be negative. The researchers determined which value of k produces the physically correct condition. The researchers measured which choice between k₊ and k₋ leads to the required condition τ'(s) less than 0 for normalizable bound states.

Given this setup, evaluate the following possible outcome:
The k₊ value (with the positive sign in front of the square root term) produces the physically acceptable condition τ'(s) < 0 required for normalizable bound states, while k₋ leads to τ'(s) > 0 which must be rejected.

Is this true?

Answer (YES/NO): NO